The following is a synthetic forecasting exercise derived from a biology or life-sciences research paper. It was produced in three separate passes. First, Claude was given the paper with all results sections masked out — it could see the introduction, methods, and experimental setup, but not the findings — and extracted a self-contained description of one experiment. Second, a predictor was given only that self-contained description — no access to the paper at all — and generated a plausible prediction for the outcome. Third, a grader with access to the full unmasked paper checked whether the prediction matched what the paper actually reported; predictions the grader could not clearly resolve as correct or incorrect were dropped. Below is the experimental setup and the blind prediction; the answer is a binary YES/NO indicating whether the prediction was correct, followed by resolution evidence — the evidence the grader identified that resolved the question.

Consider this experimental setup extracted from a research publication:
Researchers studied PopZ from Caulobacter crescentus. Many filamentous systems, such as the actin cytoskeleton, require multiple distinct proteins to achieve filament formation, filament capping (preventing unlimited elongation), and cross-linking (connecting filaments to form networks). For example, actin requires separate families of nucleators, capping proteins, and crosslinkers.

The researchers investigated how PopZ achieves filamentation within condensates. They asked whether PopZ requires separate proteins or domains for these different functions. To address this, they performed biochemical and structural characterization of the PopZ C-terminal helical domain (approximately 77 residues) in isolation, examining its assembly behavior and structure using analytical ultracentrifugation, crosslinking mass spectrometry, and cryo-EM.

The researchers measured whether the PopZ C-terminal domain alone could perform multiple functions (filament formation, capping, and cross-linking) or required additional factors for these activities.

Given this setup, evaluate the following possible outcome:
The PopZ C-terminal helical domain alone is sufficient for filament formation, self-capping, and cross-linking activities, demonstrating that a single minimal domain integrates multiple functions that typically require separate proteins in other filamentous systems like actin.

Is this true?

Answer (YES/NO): YES